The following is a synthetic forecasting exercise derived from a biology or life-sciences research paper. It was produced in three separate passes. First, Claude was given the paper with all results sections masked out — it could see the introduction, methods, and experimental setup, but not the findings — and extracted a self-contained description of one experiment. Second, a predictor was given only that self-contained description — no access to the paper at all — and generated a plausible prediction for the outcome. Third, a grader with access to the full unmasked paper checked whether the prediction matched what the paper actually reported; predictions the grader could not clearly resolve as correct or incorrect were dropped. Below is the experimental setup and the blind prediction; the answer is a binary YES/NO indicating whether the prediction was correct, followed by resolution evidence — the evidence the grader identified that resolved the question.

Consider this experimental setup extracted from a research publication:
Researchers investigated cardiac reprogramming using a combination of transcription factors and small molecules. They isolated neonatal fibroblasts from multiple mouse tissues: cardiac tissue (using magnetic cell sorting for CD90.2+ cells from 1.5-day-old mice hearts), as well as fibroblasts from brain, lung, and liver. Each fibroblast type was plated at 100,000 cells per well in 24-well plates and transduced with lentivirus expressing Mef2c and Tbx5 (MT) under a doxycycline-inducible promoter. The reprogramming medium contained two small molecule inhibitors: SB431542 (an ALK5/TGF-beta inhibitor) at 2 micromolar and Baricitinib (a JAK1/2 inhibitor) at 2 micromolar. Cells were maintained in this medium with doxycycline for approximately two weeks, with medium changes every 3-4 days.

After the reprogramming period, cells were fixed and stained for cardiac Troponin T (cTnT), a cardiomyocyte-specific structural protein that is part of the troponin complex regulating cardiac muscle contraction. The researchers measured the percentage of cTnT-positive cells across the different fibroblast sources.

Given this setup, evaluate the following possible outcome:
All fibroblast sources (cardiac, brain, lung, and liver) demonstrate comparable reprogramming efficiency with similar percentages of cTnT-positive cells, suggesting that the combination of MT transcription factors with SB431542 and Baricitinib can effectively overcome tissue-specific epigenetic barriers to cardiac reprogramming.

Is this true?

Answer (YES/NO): NO